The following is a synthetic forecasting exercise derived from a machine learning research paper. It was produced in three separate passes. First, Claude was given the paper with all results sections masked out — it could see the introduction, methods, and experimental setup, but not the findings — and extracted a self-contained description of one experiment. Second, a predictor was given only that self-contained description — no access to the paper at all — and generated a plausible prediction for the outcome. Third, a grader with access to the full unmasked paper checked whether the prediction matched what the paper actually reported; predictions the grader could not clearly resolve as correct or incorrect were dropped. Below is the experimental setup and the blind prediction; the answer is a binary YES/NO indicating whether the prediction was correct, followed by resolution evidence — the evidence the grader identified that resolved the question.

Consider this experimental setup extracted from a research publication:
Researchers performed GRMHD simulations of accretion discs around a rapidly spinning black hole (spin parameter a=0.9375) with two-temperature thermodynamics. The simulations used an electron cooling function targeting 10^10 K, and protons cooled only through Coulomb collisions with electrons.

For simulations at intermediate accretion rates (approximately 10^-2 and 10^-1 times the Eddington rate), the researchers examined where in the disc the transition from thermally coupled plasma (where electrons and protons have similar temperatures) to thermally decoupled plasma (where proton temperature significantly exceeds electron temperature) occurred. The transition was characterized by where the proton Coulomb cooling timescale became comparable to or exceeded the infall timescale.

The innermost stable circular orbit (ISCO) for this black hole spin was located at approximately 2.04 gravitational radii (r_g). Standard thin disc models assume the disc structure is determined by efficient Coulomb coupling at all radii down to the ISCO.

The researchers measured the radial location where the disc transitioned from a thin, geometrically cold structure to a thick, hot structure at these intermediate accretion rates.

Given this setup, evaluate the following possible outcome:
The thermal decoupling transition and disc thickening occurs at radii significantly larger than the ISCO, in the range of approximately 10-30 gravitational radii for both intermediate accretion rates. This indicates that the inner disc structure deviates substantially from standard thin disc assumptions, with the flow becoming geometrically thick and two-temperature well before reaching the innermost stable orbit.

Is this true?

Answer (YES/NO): NO